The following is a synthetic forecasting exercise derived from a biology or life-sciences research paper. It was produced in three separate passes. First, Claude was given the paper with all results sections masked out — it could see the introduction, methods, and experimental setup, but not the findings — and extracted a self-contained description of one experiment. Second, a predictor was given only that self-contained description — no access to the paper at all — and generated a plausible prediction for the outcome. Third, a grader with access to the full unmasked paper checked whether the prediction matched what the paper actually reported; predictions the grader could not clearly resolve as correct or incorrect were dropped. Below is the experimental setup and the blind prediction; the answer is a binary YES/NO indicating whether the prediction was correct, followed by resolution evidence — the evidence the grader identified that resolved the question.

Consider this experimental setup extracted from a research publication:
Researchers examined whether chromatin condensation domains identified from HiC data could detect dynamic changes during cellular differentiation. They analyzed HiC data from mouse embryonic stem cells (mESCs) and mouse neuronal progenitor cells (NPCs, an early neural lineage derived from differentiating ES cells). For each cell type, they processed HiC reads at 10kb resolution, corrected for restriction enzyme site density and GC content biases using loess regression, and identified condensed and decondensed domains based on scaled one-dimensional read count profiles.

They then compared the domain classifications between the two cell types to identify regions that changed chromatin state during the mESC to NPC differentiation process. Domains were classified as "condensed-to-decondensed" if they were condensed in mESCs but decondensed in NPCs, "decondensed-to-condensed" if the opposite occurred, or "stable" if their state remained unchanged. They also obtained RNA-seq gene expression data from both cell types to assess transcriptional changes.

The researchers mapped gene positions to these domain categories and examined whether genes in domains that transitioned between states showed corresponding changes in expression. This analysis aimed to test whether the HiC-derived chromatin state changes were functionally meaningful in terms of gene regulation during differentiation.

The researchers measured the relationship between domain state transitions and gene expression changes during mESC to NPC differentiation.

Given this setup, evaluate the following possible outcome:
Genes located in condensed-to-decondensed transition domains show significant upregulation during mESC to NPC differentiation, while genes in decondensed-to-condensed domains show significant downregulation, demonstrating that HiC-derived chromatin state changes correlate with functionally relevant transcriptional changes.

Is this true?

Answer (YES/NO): YES